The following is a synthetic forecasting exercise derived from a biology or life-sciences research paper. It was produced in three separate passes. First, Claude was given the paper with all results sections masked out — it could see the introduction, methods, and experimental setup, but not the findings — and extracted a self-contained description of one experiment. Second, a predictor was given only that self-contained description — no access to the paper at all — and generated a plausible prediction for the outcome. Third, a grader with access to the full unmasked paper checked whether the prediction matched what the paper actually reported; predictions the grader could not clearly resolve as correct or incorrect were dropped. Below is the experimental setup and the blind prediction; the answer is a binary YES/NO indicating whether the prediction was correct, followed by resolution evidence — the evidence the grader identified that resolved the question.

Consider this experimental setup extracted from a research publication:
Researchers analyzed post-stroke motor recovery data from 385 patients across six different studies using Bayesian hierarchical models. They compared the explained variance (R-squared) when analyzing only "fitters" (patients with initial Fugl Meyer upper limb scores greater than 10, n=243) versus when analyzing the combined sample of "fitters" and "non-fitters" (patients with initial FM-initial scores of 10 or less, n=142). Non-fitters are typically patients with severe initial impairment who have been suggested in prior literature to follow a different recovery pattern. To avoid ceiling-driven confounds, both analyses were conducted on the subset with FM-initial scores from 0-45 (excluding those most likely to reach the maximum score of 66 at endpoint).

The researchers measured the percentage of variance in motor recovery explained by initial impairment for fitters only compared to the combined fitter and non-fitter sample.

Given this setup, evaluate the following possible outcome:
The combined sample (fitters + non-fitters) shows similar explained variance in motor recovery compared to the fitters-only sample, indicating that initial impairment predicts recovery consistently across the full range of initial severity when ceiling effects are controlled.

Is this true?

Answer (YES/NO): NO